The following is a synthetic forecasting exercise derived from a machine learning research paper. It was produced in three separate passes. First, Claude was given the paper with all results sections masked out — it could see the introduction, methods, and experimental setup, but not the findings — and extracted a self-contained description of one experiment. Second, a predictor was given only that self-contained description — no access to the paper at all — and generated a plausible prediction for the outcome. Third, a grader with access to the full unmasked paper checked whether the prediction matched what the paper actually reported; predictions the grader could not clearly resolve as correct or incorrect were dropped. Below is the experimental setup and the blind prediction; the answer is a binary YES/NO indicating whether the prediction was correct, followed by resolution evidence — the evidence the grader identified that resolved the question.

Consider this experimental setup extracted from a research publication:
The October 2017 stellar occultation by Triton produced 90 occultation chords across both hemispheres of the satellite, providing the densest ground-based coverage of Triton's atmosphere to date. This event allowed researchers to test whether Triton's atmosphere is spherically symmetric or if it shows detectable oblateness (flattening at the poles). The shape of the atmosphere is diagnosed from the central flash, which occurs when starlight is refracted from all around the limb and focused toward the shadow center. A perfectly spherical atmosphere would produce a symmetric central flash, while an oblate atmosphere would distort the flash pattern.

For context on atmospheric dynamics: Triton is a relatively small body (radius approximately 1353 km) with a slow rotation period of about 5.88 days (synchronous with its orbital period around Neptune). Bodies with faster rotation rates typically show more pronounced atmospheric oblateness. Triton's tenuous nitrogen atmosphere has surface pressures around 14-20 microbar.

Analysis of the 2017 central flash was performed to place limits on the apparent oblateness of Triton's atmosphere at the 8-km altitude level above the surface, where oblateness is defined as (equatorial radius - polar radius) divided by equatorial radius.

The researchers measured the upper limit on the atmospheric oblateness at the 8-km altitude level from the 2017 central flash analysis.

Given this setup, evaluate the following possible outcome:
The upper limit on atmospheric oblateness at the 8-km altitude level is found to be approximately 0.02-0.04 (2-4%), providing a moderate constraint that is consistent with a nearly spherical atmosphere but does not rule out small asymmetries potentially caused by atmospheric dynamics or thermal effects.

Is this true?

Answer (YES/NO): NO